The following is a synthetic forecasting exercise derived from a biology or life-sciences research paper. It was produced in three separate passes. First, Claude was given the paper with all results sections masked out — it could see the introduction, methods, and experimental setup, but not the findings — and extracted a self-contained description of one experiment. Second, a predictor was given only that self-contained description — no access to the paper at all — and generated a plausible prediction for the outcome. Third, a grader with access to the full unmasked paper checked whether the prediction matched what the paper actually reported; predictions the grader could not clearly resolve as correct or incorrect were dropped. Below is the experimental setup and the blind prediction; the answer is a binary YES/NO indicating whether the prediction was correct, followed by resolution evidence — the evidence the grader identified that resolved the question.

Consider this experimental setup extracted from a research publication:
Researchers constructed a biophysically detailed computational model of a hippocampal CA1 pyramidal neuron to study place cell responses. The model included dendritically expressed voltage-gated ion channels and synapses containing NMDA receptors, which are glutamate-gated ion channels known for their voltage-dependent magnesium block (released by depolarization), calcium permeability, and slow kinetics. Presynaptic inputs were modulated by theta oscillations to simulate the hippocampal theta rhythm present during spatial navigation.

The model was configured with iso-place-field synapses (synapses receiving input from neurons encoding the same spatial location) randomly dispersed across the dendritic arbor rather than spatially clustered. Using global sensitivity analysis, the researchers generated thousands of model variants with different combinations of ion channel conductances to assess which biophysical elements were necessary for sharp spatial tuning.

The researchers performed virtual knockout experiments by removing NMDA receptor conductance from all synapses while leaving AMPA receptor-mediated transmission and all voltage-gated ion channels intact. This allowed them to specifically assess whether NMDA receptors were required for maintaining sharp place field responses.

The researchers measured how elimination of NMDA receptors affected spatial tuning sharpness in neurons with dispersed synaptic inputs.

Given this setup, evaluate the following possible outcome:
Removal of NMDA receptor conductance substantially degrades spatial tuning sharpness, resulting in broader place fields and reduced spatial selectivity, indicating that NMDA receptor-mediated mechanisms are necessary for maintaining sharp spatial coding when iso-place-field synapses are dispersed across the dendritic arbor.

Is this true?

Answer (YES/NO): YES